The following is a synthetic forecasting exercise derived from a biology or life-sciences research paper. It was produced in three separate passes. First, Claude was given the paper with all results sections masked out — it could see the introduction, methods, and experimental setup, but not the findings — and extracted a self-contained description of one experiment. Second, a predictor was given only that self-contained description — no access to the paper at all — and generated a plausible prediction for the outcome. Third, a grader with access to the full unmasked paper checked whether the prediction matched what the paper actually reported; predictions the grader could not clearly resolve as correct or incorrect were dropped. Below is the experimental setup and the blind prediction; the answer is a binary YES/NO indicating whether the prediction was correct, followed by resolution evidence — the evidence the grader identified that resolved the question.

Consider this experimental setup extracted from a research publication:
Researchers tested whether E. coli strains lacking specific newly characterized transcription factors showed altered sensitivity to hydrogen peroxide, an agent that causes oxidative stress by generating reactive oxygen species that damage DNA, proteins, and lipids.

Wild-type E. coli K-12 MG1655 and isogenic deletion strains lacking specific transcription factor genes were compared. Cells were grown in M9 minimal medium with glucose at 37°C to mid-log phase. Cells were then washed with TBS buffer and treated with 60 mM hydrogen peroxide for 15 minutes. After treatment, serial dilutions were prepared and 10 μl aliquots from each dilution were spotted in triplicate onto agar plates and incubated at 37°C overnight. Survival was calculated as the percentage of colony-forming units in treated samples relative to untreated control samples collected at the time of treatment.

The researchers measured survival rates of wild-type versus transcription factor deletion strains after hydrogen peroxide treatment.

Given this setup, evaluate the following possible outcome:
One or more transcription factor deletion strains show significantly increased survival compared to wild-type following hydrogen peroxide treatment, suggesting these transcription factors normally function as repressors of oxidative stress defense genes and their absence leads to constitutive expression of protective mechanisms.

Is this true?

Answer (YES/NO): NO